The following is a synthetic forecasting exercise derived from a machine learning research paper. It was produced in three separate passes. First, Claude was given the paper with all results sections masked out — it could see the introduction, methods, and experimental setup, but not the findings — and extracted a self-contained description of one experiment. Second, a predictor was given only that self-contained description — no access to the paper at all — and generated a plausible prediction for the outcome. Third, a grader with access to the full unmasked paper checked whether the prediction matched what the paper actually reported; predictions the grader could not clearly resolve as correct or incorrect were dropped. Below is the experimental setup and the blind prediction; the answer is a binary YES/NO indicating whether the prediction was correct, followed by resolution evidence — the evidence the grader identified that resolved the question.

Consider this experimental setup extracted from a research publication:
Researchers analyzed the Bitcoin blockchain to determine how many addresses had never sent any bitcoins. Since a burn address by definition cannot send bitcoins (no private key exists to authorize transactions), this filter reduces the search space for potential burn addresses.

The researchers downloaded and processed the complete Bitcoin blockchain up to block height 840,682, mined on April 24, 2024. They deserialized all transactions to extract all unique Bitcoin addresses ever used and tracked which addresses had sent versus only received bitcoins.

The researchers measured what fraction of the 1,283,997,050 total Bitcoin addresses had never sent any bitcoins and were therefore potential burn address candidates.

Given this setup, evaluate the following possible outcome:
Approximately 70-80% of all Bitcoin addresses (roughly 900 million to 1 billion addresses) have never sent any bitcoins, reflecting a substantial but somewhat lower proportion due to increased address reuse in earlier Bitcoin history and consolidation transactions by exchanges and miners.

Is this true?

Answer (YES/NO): NO